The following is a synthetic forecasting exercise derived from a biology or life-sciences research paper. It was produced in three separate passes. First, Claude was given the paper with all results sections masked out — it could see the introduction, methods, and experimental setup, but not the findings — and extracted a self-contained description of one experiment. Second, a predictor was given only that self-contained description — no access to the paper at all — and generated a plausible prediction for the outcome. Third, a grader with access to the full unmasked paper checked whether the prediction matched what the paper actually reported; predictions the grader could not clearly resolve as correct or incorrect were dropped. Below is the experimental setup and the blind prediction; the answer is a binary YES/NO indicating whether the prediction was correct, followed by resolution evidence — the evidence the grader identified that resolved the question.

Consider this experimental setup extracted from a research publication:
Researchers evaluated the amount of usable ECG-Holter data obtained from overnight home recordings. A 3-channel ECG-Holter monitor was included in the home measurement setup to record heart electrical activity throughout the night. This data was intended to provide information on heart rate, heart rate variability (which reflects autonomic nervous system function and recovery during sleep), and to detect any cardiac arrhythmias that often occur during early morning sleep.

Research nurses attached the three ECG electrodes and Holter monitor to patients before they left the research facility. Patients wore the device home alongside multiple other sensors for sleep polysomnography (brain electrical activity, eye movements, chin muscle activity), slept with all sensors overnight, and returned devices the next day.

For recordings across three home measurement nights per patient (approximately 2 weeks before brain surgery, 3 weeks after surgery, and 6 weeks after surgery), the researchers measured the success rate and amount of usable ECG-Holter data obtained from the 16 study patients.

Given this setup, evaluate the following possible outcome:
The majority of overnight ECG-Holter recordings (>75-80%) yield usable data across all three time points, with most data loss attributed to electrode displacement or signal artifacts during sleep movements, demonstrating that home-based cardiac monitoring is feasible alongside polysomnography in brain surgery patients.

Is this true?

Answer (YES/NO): YES